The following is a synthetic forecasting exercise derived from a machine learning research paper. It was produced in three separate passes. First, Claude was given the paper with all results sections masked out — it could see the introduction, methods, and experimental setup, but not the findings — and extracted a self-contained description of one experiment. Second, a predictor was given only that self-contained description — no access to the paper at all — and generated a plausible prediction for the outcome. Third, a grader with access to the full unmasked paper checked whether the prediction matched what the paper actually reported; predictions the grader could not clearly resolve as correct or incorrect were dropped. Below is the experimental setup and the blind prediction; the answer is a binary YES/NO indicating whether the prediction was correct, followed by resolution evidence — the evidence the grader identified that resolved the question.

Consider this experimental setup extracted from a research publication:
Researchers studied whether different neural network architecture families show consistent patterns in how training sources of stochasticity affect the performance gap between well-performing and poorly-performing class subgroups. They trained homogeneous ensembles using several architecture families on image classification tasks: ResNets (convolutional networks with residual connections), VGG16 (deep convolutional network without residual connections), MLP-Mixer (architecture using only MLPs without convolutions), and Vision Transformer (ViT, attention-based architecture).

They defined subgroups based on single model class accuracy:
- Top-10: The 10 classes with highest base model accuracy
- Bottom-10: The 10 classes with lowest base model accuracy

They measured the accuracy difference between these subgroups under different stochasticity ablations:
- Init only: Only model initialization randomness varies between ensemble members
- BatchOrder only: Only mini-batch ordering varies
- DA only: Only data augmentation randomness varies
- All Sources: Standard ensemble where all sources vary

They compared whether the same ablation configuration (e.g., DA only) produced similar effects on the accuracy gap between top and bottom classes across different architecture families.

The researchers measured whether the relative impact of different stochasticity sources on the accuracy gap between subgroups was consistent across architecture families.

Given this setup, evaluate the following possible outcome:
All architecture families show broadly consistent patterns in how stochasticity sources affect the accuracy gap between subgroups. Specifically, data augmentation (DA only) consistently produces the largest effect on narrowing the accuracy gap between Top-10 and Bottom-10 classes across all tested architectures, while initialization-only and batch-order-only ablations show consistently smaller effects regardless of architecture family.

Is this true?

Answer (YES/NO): NO